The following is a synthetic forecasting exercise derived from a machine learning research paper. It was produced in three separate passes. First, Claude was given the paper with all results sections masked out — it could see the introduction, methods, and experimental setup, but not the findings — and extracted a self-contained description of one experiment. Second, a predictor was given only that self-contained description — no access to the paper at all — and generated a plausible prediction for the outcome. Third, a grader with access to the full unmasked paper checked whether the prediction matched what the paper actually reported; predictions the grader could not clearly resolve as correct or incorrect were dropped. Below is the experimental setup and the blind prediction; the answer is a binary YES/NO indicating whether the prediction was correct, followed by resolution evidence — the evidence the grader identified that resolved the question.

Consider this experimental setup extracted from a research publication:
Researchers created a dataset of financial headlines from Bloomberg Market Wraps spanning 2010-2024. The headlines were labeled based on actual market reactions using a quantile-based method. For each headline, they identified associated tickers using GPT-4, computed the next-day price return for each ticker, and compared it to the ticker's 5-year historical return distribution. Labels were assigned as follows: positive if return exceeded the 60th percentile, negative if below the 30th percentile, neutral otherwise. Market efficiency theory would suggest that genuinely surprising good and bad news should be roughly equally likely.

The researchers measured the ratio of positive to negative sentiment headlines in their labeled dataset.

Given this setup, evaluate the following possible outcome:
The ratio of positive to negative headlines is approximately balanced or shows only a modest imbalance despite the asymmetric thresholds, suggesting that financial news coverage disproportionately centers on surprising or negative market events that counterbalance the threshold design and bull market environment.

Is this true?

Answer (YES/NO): YES